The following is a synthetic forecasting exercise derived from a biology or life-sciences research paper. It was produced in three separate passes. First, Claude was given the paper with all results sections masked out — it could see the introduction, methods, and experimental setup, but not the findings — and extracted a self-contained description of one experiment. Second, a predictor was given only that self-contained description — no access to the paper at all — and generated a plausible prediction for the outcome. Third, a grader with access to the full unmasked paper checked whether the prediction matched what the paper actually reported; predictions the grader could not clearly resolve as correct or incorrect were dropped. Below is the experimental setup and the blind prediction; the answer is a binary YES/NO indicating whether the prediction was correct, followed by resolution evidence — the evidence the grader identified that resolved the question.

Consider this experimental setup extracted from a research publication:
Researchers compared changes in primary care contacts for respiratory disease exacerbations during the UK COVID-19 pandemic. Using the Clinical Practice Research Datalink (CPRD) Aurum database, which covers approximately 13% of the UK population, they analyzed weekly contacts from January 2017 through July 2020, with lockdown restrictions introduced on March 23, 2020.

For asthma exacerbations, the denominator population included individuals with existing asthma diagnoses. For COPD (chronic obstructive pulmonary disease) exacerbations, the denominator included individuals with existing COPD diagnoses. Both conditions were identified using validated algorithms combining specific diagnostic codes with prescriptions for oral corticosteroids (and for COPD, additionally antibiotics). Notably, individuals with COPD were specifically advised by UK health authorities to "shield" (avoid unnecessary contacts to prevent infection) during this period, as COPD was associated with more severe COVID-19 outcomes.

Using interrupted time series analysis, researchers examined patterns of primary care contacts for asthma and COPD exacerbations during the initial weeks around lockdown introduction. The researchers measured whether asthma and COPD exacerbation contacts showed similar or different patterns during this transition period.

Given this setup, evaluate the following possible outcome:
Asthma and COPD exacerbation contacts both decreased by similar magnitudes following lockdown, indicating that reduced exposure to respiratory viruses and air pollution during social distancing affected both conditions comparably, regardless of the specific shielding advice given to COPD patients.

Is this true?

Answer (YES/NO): NO